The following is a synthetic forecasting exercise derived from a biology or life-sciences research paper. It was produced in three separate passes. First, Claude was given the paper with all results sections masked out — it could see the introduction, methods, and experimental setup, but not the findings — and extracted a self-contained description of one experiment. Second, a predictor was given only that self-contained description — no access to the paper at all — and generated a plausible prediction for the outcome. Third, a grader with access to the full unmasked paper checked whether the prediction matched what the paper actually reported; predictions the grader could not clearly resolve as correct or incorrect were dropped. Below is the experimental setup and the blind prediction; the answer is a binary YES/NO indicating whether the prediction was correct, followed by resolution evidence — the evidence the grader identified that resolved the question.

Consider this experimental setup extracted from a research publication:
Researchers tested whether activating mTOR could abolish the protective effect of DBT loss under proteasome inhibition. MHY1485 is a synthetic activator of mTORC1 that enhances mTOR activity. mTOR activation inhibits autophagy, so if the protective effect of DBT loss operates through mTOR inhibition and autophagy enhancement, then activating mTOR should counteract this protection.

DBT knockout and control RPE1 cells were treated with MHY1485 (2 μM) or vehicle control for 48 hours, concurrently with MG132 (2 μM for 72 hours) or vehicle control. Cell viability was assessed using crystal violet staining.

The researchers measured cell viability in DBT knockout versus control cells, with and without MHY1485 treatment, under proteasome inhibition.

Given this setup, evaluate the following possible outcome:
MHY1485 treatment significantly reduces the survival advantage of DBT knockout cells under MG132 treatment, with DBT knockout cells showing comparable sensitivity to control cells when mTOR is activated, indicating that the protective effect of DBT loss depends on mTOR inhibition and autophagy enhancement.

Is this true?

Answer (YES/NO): YES